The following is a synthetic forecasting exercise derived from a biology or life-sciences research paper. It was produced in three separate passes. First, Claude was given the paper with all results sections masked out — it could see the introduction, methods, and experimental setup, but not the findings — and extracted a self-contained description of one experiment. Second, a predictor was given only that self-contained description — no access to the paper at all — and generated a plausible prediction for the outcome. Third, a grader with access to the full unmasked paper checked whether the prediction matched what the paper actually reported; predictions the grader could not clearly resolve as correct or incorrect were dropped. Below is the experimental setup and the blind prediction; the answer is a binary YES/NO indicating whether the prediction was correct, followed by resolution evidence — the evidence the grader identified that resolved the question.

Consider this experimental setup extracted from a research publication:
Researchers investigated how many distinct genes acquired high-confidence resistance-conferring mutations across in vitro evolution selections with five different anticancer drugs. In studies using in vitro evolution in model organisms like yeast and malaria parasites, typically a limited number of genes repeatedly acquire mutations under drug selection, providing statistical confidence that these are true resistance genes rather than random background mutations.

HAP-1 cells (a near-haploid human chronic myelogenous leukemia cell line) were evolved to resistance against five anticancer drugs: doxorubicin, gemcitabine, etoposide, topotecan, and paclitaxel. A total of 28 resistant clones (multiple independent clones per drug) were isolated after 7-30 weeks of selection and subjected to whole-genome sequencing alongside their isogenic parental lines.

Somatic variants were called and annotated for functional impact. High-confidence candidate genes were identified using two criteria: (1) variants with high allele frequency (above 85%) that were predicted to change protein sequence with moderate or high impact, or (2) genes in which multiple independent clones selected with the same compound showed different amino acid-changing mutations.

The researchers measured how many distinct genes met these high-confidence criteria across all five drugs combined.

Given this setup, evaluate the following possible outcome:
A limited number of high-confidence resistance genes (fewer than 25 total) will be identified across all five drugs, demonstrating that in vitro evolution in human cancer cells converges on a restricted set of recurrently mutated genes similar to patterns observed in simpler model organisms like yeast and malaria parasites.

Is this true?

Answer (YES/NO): YES